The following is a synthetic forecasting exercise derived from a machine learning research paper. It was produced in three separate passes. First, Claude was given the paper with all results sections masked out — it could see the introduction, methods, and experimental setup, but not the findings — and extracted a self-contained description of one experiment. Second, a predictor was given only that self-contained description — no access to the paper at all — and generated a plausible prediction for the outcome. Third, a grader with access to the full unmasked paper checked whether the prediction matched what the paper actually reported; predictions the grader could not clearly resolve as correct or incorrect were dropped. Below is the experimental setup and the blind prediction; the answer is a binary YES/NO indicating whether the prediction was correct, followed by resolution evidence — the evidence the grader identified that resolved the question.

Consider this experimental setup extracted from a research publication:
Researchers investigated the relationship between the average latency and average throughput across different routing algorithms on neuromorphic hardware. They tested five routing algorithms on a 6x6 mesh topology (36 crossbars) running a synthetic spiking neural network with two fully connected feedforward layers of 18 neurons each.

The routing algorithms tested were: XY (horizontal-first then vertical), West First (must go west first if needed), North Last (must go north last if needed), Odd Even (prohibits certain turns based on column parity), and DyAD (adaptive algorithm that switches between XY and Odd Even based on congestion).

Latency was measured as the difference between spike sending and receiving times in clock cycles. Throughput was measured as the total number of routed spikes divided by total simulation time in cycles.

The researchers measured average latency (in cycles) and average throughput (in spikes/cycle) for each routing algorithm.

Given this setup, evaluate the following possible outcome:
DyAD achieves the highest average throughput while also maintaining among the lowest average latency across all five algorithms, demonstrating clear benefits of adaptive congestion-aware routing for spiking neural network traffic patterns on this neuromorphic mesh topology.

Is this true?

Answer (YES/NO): NO